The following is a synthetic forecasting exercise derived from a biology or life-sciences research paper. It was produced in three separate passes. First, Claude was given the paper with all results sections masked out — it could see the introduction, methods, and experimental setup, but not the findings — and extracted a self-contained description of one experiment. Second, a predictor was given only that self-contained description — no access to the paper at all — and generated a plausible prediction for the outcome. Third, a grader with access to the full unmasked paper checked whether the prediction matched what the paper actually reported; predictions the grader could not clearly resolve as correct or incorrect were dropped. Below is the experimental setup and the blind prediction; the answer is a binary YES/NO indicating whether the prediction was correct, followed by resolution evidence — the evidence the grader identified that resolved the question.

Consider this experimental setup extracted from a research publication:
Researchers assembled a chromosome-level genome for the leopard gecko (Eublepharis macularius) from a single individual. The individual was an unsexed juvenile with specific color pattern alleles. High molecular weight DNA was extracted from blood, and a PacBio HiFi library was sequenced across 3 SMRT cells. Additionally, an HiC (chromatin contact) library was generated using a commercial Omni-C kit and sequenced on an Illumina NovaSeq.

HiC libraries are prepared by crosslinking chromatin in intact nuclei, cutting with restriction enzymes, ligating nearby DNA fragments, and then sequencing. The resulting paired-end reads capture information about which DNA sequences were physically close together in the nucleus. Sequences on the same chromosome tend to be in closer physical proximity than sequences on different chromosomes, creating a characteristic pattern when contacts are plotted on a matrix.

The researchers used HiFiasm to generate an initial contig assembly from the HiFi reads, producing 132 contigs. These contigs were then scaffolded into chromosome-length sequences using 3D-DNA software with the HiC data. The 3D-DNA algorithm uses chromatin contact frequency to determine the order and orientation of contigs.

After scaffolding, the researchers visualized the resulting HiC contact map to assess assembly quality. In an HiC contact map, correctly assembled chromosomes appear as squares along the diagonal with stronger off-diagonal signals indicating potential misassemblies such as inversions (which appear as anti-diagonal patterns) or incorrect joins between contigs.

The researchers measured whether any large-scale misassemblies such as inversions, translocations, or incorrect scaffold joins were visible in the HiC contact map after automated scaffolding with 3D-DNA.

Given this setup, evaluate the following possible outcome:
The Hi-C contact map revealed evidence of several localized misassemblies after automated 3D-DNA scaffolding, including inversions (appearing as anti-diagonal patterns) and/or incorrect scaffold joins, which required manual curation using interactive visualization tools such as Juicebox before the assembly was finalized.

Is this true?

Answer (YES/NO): NO